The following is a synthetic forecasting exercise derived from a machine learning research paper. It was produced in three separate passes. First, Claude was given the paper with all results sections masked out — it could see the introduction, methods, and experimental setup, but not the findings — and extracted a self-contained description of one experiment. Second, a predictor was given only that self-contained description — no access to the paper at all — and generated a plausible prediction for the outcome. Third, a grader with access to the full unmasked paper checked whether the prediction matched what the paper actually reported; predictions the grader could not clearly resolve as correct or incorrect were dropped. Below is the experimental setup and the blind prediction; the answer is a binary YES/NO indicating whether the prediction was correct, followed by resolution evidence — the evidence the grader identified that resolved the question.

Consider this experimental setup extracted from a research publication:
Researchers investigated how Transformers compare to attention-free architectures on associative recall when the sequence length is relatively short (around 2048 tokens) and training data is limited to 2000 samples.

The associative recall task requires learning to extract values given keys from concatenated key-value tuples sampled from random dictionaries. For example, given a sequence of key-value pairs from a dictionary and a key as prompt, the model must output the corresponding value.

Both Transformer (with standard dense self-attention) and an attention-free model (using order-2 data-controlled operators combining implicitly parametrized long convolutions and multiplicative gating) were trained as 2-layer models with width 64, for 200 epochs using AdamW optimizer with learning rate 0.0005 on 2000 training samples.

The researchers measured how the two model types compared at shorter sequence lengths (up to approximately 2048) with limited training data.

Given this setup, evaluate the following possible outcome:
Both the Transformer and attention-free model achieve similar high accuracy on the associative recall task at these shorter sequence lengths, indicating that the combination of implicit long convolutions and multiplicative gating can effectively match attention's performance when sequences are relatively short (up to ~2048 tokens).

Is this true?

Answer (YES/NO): YES